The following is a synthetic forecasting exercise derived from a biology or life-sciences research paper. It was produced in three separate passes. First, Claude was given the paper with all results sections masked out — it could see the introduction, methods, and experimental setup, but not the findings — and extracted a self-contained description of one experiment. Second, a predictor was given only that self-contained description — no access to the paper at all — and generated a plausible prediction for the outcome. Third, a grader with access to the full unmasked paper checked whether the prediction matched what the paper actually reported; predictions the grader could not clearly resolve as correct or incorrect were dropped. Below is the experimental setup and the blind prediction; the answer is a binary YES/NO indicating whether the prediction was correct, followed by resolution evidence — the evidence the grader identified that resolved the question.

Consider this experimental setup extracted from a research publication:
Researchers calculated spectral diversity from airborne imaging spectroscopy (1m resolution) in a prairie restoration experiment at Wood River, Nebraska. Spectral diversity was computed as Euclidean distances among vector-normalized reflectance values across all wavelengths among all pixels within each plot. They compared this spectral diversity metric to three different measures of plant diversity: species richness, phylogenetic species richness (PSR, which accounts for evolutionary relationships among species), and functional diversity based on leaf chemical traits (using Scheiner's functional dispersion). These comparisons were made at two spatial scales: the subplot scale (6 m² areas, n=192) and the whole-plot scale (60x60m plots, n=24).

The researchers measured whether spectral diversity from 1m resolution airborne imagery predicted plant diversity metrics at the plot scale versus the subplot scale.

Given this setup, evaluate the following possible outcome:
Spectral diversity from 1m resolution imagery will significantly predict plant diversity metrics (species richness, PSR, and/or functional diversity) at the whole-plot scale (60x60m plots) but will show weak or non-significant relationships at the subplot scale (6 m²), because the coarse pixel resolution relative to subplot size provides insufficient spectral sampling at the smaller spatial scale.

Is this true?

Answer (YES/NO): YES